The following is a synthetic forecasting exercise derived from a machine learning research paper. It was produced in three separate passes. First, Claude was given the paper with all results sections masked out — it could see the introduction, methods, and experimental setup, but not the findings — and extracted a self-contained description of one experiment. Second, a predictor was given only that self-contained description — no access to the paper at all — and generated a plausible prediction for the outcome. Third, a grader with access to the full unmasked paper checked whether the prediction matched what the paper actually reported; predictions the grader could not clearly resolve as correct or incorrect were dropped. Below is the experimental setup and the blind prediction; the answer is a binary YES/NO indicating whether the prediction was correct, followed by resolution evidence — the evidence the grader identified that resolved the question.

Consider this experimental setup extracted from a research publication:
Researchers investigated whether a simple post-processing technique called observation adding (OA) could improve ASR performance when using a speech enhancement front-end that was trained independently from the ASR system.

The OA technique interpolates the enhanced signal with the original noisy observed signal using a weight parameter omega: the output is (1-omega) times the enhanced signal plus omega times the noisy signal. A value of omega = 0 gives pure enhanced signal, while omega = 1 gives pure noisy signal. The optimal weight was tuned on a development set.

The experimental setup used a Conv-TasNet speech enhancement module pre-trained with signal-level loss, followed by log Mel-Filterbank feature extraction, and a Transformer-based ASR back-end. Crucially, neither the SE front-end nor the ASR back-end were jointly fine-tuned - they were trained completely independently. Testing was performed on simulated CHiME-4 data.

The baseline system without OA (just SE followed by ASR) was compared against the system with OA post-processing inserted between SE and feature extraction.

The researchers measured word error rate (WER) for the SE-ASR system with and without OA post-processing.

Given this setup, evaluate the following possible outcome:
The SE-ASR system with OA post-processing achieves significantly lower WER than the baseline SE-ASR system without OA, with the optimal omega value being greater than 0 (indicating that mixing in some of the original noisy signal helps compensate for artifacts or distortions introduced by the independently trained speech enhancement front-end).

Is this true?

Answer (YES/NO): YES